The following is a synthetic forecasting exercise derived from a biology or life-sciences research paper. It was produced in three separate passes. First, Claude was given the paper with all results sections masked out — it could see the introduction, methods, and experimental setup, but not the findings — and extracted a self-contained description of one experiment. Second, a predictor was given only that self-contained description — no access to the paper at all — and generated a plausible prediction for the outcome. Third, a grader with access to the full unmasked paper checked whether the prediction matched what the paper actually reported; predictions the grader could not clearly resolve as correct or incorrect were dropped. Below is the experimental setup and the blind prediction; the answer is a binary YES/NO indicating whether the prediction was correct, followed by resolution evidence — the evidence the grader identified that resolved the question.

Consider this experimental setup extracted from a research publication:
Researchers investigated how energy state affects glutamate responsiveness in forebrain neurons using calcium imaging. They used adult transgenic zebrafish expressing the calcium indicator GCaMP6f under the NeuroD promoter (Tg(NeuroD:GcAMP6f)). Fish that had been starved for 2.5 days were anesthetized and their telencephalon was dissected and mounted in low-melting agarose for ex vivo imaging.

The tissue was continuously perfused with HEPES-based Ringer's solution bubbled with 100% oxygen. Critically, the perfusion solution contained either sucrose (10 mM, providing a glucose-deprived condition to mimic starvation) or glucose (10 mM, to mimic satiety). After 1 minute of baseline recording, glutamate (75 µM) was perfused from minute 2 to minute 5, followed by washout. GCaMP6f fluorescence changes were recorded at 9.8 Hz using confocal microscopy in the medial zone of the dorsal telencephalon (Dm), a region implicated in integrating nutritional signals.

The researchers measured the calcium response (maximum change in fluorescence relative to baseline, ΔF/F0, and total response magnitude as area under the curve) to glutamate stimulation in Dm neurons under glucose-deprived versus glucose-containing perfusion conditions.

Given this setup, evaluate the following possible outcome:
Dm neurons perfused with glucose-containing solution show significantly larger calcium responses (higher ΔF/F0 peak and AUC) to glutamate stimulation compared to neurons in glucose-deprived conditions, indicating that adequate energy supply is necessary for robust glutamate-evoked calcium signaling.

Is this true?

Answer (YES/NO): YES